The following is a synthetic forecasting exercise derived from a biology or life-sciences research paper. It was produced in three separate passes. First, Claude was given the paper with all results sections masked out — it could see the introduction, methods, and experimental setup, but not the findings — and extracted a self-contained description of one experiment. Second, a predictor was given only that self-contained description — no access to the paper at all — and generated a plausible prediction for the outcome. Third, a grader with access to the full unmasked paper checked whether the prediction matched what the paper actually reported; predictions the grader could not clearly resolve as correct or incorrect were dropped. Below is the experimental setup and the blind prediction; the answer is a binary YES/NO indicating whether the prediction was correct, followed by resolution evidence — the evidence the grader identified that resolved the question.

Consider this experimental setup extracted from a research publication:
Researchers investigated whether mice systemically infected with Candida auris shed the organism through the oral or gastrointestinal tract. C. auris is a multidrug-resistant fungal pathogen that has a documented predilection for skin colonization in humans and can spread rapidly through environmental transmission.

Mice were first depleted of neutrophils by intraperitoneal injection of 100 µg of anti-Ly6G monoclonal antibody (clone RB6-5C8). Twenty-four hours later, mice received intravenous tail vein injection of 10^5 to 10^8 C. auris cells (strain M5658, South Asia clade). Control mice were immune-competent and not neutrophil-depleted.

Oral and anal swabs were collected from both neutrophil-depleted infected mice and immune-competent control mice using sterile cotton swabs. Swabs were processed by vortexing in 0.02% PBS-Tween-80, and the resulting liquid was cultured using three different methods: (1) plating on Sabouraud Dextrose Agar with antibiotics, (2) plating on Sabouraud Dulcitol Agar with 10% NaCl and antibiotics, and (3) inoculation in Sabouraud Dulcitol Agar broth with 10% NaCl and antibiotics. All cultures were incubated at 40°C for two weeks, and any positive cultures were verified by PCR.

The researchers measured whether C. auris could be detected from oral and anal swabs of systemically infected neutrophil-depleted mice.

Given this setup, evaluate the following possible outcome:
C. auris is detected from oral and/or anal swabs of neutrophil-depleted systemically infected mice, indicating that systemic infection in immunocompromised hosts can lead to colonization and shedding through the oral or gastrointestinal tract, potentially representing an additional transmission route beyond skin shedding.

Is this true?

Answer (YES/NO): NO